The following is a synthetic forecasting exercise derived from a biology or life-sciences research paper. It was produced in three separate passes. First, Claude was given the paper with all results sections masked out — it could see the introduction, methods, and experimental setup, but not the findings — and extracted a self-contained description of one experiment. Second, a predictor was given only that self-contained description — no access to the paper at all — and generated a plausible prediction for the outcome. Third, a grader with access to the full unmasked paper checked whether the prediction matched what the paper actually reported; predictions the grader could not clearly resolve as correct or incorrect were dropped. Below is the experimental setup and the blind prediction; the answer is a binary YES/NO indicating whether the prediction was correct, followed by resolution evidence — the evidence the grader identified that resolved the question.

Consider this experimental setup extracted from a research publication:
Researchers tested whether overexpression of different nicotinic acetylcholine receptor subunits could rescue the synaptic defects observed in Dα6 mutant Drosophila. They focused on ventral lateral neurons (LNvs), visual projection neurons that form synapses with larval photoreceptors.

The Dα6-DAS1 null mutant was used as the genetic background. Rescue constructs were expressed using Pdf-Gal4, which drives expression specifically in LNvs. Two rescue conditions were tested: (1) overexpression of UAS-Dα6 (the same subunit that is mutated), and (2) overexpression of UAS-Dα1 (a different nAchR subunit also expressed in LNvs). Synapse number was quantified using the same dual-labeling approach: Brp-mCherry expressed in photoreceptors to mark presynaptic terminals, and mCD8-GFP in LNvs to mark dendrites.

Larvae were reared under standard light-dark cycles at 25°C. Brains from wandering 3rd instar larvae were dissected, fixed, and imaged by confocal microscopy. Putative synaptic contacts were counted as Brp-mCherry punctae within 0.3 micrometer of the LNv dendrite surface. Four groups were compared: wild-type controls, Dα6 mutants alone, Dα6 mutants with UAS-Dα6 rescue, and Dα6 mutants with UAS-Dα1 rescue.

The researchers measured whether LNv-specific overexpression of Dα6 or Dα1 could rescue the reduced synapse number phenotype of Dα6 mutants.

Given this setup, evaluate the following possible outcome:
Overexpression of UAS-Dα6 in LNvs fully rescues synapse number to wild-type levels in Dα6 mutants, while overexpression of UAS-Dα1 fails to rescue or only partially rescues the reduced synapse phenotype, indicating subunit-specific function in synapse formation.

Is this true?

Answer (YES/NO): NO